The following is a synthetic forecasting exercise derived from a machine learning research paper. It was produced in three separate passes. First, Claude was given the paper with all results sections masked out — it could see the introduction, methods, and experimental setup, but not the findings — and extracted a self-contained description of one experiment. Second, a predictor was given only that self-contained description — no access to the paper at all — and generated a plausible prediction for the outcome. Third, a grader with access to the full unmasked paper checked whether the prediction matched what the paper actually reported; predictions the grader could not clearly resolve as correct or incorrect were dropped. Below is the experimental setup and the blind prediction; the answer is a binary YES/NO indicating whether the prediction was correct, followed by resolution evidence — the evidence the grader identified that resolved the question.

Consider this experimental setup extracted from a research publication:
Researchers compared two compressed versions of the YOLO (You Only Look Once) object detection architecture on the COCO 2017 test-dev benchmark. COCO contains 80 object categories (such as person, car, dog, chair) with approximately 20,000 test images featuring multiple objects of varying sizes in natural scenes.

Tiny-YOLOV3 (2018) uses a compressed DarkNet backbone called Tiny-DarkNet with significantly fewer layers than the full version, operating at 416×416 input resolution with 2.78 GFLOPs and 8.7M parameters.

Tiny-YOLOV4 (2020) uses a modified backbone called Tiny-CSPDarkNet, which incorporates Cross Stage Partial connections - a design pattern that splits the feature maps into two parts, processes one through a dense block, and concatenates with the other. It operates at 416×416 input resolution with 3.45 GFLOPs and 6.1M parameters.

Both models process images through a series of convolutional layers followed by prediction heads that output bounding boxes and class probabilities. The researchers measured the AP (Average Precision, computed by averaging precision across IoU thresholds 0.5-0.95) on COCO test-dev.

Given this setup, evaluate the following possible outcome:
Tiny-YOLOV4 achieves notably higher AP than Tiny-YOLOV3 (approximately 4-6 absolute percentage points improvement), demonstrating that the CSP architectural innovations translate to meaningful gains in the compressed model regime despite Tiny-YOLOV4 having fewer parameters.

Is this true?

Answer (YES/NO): YES